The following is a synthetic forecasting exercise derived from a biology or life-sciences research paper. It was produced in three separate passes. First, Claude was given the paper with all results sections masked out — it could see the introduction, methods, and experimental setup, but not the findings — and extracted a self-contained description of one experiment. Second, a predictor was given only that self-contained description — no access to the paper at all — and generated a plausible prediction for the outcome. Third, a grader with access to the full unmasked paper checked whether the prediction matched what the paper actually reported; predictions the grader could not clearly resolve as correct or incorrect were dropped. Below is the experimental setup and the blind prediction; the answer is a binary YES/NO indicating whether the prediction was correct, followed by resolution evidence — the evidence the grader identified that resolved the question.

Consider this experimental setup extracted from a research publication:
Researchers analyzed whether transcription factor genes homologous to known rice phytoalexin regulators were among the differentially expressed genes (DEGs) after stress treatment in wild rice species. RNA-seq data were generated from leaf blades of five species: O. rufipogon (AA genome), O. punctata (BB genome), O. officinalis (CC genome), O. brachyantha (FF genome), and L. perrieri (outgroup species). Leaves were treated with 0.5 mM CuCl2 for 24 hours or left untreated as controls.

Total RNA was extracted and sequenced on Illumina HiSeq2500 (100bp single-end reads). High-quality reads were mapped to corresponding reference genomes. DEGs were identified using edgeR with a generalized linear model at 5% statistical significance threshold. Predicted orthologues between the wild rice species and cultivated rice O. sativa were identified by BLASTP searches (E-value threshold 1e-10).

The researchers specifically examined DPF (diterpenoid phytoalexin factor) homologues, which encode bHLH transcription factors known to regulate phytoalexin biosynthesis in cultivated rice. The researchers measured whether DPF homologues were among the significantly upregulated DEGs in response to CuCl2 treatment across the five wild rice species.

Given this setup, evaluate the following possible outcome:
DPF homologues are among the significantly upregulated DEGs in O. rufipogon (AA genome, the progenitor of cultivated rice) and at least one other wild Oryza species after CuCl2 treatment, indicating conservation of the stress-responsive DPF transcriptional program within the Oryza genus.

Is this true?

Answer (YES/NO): YES